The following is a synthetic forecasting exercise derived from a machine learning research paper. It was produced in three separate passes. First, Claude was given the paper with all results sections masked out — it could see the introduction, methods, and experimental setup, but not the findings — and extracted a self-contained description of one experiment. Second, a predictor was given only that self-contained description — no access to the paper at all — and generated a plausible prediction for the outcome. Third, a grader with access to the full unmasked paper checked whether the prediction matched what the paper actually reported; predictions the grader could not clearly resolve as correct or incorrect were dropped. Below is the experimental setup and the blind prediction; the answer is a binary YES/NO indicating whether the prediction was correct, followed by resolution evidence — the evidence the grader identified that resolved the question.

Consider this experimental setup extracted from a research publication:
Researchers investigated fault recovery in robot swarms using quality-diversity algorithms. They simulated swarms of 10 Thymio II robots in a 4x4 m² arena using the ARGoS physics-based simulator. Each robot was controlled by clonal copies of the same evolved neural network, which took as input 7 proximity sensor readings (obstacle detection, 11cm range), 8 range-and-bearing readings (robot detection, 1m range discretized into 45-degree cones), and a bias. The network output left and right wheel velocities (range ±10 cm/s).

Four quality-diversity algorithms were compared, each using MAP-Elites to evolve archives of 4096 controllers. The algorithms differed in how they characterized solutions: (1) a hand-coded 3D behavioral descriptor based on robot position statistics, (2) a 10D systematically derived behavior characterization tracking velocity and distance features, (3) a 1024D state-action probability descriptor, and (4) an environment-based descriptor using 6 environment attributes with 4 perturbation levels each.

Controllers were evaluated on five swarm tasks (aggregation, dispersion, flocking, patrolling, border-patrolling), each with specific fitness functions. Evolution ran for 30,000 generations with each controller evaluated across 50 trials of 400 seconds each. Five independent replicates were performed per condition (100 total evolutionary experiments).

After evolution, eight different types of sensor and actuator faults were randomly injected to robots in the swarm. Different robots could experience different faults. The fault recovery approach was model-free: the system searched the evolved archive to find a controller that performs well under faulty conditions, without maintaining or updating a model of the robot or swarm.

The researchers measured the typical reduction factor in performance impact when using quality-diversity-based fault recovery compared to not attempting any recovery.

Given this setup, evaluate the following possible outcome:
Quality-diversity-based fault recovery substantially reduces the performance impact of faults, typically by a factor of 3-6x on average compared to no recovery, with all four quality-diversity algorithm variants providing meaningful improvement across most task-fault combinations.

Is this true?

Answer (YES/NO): NO